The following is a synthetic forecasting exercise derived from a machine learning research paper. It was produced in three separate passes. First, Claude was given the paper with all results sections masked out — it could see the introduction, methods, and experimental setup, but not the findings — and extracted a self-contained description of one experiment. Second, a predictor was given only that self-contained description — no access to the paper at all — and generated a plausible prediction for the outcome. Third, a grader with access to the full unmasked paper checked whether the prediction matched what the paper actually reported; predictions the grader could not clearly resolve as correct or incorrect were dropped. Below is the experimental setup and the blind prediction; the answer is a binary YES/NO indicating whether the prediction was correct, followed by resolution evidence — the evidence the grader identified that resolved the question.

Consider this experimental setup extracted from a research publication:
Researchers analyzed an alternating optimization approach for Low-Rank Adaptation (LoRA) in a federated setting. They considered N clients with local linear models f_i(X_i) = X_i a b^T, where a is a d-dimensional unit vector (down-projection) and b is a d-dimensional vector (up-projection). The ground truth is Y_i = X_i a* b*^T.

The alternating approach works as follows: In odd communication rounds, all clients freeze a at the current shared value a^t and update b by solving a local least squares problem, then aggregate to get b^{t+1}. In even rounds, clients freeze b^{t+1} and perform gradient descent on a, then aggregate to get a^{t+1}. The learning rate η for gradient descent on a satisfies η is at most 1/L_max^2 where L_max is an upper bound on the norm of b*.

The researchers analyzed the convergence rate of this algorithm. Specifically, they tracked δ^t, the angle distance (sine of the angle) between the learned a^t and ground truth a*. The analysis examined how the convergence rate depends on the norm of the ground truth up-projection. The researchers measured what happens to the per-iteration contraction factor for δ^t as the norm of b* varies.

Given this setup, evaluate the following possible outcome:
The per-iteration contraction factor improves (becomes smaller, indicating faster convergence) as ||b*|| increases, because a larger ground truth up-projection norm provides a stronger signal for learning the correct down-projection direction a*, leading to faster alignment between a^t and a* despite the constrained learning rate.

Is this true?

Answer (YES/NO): YES